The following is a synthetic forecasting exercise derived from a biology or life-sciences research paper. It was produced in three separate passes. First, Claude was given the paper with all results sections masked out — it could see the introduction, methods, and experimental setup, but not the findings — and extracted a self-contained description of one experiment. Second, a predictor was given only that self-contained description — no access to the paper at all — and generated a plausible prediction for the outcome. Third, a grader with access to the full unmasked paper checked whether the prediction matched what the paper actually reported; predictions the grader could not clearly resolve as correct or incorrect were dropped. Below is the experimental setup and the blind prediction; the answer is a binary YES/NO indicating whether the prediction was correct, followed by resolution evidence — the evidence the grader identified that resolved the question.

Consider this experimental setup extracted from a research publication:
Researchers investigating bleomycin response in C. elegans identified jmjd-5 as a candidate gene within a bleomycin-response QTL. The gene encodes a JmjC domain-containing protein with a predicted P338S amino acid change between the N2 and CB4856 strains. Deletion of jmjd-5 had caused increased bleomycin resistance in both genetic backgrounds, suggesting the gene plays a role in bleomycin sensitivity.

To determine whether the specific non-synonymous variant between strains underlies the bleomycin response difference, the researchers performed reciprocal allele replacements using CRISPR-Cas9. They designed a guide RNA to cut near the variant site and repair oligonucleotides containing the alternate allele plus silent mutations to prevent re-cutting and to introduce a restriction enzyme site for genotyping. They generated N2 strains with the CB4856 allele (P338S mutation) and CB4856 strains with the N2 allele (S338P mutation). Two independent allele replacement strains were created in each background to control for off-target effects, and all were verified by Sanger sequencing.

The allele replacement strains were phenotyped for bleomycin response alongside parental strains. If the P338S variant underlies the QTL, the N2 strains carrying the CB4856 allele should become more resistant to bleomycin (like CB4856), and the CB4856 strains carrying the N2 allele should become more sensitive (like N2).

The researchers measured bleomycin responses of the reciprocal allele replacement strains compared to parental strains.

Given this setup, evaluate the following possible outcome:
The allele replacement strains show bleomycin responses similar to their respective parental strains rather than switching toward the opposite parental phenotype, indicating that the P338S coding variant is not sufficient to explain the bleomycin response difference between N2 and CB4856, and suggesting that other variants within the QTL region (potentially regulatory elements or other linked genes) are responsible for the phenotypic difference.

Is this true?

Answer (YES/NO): NO